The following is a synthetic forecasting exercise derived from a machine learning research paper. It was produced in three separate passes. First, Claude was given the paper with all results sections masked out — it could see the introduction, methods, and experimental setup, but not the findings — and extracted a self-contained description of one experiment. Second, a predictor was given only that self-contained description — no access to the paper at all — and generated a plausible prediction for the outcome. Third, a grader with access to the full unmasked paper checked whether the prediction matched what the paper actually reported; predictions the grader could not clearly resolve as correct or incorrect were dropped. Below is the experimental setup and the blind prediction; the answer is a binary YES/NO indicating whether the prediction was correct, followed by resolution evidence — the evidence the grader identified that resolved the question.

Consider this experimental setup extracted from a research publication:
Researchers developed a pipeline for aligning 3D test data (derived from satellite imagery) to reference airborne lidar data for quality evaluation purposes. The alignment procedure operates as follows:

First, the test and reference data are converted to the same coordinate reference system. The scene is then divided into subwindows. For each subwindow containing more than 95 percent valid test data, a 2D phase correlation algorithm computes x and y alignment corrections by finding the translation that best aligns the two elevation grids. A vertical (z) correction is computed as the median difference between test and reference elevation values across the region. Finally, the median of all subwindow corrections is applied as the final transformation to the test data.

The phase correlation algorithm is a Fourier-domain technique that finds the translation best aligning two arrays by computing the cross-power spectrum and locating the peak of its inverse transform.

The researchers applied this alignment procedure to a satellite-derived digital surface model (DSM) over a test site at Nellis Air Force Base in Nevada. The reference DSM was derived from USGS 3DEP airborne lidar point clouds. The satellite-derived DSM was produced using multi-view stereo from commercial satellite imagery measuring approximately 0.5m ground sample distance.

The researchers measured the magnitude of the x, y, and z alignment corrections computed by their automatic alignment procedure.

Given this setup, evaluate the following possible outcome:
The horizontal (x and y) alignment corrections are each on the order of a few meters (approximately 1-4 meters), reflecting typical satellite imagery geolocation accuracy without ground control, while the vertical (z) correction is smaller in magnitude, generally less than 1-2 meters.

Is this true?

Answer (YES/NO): NO